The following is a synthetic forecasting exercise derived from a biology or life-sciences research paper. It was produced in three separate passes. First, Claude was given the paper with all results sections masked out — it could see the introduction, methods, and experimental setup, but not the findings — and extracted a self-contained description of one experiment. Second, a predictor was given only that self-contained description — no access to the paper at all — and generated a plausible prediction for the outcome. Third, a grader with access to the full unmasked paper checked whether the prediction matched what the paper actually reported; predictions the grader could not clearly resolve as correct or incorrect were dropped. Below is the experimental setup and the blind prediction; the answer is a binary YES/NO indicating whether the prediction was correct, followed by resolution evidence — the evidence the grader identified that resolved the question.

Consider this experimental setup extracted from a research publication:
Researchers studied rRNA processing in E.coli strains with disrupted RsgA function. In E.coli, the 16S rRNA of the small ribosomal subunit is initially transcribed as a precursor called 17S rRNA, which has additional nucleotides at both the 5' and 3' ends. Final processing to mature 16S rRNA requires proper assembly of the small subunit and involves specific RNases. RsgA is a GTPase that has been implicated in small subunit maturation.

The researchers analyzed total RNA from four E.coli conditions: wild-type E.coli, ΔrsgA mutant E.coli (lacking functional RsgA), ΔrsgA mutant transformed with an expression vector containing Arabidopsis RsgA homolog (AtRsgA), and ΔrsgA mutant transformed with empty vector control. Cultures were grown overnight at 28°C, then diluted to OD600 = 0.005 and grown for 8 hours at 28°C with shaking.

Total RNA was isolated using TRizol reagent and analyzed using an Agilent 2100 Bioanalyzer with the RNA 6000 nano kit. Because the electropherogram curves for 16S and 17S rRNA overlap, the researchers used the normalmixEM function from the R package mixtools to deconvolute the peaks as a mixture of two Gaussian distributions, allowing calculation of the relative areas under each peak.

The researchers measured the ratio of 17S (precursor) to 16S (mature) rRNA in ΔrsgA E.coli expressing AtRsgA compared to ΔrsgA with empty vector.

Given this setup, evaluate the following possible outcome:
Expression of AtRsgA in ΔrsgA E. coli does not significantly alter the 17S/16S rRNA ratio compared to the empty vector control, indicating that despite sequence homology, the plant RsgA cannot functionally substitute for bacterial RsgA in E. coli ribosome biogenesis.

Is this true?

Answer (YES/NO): NO